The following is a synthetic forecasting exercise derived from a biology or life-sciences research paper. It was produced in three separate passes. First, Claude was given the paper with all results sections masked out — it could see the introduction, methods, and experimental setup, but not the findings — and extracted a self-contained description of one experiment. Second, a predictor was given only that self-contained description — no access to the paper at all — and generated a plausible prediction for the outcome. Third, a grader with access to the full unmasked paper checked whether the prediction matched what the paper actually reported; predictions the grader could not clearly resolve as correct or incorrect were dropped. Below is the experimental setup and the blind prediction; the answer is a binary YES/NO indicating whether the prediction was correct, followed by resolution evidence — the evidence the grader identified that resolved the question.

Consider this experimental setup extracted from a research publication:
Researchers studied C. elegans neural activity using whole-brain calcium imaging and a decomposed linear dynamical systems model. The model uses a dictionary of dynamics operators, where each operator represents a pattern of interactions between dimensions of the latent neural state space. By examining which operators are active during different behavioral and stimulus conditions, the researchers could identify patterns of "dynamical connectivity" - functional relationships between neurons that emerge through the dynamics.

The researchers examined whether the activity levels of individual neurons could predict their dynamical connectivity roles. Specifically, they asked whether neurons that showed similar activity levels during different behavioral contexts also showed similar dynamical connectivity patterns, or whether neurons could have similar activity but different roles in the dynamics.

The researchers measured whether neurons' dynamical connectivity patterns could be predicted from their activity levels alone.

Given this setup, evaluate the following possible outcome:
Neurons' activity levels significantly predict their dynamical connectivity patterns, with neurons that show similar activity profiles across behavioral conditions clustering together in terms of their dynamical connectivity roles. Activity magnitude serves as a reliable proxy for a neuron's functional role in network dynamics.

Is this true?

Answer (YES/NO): NO